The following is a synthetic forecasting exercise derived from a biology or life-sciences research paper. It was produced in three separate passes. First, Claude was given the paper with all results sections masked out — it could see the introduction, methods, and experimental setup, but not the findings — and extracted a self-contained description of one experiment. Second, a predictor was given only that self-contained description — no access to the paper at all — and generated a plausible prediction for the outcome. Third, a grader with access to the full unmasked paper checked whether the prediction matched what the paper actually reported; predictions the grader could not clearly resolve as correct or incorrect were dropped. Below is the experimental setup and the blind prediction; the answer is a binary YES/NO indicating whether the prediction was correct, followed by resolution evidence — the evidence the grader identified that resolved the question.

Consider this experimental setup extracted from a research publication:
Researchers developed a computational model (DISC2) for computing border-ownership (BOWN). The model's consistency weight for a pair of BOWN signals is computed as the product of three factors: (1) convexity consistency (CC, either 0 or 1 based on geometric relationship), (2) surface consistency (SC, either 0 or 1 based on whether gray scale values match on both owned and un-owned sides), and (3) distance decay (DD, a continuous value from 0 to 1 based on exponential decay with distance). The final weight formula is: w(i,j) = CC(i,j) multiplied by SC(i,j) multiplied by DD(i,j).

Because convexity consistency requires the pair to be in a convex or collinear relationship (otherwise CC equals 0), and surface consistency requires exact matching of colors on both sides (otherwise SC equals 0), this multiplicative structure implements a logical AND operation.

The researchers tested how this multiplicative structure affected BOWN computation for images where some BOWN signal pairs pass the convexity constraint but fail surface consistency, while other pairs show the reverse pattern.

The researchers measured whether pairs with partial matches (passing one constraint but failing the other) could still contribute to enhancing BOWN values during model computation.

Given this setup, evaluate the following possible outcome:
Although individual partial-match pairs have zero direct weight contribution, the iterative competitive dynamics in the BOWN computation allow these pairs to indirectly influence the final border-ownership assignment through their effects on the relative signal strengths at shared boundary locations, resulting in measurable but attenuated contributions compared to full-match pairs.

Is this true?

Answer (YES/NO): NO